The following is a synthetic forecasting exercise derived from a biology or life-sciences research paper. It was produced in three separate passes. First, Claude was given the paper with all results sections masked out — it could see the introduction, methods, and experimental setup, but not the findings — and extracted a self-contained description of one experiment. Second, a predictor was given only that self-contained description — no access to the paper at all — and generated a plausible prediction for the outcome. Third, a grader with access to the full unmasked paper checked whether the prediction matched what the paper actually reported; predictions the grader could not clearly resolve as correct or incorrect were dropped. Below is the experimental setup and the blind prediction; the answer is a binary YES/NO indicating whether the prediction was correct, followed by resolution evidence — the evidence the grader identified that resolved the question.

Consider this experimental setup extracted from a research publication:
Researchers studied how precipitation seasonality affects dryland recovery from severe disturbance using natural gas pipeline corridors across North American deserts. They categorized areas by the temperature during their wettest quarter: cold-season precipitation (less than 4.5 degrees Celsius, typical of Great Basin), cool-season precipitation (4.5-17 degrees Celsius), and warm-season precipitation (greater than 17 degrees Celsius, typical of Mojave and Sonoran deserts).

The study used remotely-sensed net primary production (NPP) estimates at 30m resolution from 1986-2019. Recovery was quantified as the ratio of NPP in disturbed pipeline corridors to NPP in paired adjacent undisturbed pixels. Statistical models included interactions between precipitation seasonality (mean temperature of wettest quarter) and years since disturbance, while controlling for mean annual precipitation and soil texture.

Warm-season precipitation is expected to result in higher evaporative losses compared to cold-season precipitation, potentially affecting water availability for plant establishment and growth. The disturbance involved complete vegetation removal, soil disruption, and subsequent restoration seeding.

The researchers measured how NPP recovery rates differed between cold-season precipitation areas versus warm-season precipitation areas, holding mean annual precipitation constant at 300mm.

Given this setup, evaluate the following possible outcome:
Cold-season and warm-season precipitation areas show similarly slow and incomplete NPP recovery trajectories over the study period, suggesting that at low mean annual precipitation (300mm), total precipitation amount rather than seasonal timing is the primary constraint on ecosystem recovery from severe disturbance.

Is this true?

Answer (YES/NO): NO